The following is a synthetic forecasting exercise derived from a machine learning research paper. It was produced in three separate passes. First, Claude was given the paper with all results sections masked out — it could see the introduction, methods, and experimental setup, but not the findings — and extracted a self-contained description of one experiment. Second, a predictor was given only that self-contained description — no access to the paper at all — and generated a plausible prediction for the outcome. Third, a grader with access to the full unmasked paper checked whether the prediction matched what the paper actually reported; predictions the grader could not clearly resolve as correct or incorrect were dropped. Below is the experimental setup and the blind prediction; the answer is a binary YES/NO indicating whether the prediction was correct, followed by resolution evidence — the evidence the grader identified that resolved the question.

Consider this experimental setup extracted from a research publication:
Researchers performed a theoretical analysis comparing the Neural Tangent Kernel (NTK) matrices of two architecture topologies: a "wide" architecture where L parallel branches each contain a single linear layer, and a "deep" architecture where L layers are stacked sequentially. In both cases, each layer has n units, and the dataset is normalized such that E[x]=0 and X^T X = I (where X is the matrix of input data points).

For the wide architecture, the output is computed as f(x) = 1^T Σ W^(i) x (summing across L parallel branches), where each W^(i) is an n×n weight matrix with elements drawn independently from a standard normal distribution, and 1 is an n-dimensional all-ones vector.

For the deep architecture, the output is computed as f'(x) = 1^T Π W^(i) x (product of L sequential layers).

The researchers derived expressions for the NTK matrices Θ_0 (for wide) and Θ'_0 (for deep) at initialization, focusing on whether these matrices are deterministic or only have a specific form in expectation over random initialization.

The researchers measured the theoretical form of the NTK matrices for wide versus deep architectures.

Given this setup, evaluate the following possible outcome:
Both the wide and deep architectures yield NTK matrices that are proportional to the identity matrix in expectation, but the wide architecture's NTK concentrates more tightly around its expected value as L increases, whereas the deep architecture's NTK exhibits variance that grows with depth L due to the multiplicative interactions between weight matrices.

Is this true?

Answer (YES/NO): NO